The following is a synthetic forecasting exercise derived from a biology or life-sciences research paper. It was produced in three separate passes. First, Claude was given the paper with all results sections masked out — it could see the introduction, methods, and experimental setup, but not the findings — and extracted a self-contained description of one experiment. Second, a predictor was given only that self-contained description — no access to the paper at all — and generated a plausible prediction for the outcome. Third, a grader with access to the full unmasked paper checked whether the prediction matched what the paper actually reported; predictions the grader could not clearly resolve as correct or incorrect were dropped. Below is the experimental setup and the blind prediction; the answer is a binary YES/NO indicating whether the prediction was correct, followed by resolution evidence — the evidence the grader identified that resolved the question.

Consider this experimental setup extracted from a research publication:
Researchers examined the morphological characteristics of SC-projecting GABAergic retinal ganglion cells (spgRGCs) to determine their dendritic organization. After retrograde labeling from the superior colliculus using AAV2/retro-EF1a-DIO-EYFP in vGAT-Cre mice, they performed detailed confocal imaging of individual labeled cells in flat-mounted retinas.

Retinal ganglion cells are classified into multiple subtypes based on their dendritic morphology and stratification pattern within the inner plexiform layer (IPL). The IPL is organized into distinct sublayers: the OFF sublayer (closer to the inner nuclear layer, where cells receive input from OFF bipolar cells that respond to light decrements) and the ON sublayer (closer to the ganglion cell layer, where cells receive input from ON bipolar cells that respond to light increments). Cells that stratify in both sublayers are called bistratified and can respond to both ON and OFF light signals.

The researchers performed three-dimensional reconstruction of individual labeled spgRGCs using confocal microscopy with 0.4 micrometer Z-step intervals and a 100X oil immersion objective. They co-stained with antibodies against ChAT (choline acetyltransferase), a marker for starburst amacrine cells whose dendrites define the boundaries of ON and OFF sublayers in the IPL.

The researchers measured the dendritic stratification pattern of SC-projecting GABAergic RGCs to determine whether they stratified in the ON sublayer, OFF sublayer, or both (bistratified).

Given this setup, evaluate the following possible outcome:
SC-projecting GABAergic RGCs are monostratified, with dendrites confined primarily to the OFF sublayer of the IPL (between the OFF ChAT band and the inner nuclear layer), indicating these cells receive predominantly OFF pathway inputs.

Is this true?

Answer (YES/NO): NO